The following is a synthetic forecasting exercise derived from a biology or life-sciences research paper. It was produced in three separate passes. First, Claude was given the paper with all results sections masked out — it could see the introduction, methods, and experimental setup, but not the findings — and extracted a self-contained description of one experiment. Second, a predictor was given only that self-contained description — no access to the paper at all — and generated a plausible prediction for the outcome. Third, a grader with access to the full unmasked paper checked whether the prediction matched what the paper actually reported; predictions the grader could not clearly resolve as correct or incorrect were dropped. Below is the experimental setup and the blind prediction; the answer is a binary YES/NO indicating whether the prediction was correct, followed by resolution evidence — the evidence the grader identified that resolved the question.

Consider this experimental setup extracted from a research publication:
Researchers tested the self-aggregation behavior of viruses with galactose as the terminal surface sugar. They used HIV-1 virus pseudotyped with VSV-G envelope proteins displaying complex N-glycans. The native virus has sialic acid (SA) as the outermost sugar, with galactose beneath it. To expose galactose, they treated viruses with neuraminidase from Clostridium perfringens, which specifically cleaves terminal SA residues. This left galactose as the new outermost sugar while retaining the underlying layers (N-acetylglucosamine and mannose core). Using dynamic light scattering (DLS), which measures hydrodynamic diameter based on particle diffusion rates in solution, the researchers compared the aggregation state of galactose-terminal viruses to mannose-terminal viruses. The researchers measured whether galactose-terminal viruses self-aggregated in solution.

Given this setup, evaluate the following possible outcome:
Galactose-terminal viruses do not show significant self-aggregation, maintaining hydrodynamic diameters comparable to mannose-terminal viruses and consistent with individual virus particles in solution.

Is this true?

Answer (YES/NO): NO